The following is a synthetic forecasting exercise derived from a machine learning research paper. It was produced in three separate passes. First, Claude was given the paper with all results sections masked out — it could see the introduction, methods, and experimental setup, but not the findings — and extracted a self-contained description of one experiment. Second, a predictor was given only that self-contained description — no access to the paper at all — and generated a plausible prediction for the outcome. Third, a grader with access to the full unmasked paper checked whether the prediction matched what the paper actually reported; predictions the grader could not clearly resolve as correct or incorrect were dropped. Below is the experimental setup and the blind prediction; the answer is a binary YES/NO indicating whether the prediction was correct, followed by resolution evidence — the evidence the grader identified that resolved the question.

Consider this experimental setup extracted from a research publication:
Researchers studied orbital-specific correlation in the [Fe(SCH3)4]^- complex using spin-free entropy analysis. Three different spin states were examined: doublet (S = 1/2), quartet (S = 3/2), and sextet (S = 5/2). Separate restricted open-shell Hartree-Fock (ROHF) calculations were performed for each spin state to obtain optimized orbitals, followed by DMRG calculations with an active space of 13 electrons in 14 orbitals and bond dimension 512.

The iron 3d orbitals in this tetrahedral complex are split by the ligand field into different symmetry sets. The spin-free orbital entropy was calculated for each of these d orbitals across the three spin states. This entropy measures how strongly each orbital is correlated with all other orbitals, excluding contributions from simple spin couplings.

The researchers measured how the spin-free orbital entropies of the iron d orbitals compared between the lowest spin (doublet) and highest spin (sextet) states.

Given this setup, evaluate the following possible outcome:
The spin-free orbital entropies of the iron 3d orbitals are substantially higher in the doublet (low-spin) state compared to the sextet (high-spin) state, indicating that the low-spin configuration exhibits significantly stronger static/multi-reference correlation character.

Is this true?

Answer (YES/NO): YES